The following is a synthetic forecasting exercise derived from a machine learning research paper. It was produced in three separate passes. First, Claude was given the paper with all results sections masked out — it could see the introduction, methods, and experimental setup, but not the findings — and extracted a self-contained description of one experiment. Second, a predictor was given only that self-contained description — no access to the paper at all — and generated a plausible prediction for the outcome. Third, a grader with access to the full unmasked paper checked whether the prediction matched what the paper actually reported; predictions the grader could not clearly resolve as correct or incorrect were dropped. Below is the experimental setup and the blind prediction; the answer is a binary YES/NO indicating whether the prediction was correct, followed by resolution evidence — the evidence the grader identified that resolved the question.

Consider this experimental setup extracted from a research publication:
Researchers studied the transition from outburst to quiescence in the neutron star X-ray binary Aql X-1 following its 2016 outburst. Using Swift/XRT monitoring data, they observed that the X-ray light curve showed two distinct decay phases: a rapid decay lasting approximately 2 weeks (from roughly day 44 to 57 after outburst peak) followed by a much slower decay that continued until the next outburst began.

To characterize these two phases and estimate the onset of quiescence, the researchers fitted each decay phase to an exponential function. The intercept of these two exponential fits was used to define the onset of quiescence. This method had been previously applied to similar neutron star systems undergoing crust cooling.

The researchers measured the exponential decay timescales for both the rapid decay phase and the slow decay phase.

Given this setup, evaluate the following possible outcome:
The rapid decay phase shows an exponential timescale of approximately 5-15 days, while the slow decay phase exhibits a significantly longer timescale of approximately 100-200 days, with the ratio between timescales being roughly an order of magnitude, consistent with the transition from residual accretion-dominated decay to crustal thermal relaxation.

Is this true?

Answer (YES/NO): NO